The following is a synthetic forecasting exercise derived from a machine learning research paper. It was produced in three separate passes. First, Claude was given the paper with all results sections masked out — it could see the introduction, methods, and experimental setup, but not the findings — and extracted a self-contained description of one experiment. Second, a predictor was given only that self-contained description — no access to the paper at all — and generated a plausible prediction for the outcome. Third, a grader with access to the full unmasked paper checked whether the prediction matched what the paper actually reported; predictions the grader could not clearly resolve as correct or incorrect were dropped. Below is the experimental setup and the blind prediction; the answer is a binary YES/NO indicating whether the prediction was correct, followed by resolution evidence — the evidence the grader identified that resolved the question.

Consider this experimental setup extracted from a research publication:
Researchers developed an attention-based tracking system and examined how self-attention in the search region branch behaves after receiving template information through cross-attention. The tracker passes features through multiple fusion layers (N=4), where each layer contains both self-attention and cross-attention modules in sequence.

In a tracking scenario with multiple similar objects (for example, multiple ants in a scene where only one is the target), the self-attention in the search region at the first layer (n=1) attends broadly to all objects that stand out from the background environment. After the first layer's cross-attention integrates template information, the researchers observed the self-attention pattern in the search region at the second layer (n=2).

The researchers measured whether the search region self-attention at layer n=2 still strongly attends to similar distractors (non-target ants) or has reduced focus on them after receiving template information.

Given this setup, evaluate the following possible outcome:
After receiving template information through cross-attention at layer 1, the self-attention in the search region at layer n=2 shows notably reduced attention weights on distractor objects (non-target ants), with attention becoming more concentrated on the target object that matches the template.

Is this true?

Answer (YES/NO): YES